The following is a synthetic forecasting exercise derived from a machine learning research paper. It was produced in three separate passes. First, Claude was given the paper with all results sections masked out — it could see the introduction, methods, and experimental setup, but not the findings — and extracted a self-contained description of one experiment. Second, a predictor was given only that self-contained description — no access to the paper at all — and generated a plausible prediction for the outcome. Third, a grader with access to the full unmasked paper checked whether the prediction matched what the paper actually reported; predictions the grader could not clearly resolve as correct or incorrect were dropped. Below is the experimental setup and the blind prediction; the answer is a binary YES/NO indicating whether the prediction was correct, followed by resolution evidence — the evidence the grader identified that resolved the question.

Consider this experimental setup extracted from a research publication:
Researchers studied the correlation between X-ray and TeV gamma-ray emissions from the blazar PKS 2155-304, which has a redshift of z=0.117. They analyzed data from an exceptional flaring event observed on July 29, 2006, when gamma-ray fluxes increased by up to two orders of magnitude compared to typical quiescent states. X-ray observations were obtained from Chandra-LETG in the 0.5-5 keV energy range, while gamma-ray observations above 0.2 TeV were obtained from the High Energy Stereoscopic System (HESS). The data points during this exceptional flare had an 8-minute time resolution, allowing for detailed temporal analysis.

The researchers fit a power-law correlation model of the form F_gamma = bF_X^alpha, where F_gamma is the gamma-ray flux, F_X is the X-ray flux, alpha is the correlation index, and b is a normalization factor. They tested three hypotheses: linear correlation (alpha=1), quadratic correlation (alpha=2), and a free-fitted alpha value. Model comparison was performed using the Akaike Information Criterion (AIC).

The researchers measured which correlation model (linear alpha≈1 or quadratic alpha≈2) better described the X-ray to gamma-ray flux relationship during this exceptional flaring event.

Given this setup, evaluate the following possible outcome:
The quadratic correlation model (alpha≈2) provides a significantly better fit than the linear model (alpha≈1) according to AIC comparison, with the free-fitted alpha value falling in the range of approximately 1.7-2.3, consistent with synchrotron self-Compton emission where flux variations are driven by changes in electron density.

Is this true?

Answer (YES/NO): YES